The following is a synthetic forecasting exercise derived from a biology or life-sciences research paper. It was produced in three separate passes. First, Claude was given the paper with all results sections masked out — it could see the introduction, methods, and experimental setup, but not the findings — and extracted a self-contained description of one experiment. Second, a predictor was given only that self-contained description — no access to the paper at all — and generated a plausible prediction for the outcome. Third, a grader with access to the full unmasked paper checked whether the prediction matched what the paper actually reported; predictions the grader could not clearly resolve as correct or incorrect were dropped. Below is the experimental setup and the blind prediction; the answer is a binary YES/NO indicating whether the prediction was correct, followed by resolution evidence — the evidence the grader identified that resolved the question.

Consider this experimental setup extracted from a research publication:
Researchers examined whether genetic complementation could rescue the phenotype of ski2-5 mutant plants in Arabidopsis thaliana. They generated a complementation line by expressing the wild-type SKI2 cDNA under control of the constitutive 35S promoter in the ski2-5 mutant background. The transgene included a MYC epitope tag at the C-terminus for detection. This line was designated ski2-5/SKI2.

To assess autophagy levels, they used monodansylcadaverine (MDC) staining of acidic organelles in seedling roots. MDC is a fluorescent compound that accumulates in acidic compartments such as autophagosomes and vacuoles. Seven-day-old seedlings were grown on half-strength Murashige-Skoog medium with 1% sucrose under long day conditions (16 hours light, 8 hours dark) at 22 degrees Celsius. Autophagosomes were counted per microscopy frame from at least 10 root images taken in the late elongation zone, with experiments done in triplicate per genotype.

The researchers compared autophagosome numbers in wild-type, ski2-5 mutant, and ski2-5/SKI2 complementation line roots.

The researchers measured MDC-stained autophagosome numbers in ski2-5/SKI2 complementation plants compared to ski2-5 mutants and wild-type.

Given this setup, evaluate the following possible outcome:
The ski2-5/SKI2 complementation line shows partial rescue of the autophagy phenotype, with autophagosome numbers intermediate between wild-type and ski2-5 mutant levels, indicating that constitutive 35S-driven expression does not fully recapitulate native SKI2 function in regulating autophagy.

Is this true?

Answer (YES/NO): NO